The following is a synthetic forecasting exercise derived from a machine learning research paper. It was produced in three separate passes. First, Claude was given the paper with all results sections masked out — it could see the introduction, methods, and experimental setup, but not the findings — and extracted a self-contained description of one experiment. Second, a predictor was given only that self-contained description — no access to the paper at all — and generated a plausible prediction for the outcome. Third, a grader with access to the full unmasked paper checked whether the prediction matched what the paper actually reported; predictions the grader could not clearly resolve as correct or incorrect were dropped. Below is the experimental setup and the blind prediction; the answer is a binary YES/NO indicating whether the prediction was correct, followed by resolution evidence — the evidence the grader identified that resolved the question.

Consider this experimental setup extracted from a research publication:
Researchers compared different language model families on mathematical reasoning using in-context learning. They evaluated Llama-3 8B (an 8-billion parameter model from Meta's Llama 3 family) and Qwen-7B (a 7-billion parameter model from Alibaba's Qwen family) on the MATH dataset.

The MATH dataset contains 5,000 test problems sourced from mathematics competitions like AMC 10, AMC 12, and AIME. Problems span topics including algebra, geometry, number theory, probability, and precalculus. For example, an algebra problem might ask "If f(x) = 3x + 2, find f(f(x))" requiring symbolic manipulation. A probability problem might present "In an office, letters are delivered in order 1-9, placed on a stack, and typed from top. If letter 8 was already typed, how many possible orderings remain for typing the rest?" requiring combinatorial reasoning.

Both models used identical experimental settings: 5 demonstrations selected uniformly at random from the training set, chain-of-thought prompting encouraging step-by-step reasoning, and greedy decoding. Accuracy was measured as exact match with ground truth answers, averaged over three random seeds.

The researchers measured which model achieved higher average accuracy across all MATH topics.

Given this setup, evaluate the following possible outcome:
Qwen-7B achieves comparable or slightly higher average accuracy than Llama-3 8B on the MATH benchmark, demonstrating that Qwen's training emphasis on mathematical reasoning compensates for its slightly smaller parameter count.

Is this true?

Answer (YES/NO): NO